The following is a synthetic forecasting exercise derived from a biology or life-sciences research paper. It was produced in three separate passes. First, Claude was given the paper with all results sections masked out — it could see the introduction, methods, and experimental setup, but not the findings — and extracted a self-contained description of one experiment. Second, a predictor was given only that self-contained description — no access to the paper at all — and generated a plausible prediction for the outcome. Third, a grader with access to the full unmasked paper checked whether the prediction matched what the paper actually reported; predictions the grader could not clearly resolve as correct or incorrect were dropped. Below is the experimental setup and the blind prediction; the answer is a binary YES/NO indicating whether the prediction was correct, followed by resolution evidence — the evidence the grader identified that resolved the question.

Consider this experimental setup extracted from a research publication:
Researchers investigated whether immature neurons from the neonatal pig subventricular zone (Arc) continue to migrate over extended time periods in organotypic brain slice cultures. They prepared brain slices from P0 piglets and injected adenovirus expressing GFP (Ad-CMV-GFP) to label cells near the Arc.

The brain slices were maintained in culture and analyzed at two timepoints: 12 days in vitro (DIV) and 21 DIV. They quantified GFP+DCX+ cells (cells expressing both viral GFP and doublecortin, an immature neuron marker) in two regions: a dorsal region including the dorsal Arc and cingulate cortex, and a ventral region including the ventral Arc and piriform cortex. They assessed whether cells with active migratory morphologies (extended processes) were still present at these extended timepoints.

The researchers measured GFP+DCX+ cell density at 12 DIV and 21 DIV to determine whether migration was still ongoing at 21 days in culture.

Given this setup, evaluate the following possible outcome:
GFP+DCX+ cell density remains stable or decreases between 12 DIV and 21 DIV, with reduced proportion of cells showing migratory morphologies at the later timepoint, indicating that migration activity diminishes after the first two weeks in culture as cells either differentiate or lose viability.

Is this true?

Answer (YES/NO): NO